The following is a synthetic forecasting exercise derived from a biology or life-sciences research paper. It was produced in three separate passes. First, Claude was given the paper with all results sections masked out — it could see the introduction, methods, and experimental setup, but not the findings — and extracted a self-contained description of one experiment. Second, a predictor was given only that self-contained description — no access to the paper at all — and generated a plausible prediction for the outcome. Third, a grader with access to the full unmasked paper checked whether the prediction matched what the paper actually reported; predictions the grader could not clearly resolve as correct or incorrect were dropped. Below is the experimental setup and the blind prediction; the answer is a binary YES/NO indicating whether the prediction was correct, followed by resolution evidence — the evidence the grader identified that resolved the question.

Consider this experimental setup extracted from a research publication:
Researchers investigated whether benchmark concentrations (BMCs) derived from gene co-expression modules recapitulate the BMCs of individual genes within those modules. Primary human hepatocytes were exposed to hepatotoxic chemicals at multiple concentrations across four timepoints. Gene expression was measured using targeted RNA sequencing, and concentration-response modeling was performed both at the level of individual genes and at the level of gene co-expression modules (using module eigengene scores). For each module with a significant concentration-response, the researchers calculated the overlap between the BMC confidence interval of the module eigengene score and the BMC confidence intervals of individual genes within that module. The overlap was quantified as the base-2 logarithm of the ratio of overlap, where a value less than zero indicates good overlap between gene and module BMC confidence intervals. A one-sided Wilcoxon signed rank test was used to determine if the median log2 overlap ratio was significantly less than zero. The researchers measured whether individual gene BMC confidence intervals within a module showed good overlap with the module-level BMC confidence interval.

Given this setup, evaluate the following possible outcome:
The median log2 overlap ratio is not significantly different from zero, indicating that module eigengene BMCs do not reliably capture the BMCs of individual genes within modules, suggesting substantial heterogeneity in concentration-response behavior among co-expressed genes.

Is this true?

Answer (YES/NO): NO